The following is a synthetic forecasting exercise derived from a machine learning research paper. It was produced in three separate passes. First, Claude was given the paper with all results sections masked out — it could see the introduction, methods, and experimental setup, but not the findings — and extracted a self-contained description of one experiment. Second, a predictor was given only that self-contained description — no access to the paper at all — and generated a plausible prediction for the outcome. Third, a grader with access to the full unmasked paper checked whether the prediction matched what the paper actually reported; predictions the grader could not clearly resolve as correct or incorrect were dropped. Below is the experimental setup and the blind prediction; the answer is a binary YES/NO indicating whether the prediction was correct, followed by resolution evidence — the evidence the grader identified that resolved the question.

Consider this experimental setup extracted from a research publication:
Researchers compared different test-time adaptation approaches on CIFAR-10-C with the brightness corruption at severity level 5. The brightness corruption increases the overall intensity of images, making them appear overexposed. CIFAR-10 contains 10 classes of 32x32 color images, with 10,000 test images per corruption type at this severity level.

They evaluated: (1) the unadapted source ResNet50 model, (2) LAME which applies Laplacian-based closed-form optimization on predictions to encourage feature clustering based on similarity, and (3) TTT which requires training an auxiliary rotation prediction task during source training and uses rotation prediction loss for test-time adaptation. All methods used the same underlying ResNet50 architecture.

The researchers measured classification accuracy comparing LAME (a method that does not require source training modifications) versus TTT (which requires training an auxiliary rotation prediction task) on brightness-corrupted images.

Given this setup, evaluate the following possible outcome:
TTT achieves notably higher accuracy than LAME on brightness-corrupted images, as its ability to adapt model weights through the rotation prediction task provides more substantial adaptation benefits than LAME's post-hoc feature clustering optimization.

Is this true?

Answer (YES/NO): YES